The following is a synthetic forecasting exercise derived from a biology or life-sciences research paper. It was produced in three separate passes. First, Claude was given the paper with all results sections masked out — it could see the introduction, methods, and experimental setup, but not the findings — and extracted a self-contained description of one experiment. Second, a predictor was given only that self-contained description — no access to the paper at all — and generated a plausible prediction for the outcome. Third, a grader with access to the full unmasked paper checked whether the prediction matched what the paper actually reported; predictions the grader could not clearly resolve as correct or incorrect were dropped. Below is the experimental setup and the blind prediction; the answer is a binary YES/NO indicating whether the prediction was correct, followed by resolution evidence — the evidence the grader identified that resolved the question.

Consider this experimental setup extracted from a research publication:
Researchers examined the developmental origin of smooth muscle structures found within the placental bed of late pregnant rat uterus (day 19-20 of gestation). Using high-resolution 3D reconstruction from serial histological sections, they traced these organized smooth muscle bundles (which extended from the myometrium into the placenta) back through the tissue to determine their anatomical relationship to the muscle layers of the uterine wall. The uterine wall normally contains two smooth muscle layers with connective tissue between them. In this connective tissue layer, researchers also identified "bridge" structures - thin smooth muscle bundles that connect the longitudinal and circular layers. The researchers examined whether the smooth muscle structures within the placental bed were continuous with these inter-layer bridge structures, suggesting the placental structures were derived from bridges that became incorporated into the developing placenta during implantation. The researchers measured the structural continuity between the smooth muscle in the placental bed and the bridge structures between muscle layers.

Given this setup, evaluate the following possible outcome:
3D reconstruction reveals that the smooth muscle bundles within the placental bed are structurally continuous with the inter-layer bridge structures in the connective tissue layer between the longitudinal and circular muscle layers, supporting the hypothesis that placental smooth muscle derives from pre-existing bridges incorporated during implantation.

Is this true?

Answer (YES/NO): YES